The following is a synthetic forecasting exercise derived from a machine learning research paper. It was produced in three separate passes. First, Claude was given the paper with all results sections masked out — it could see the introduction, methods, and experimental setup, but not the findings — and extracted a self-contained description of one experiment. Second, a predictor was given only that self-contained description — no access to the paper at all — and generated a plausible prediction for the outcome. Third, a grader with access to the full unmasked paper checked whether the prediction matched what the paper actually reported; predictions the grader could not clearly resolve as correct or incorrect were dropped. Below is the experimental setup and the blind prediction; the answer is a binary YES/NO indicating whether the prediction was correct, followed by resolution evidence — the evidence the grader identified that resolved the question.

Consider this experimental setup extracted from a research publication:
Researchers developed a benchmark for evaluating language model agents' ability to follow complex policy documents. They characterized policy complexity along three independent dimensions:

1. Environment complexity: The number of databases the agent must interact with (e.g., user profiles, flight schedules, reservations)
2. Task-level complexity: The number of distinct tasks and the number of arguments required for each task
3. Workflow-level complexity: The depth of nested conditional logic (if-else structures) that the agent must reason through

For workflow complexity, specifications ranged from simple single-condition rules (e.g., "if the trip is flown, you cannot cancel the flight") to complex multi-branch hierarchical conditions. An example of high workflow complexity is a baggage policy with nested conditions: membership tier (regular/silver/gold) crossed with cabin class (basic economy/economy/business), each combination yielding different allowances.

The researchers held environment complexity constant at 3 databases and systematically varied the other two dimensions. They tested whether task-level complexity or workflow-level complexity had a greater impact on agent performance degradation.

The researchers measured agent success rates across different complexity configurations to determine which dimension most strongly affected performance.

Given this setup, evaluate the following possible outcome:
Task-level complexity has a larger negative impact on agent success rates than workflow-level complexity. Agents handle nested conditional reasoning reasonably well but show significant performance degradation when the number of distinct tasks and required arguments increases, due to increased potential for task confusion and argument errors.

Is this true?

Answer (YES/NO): NO